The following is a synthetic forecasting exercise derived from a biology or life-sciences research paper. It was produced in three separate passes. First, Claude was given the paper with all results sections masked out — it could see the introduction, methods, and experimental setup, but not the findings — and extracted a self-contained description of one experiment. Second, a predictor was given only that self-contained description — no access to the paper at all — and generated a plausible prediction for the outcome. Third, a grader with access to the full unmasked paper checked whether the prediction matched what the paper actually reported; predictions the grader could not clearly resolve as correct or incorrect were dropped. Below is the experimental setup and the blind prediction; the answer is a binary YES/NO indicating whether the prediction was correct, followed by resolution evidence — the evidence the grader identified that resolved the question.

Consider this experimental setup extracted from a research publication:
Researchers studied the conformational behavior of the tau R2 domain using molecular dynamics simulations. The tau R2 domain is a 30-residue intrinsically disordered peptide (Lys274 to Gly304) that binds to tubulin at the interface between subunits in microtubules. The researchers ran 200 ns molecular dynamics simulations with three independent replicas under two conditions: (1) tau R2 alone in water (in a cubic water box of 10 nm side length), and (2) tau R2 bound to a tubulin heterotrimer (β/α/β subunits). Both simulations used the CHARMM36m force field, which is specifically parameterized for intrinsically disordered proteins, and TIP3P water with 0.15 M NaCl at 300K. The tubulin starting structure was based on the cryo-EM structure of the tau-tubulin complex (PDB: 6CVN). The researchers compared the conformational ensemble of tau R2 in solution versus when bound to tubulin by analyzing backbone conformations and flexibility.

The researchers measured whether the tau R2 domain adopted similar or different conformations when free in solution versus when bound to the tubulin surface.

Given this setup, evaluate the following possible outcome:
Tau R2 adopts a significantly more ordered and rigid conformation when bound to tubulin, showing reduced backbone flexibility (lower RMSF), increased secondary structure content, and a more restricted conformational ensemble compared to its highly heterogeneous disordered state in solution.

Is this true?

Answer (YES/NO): NO